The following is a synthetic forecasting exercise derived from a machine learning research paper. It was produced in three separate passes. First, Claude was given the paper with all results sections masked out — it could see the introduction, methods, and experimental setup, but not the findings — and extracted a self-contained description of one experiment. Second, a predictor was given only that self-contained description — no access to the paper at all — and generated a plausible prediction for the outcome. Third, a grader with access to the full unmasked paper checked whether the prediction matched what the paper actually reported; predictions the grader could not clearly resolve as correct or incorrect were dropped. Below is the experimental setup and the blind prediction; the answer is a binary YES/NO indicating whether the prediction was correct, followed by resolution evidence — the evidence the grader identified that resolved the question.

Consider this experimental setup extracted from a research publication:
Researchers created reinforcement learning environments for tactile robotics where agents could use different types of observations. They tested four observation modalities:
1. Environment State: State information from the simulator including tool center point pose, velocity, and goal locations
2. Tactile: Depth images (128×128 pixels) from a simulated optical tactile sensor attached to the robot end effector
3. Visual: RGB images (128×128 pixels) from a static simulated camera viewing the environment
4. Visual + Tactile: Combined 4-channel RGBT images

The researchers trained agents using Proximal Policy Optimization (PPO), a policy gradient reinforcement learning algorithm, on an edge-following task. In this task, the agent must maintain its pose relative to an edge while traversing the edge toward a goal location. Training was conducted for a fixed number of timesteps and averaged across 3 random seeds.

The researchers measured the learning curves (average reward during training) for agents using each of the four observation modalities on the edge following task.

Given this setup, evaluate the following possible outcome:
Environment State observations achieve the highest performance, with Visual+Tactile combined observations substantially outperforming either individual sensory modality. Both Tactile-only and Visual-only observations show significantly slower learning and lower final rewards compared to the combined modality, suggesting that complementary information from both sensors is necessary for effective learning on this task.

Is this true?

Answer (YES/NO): NO